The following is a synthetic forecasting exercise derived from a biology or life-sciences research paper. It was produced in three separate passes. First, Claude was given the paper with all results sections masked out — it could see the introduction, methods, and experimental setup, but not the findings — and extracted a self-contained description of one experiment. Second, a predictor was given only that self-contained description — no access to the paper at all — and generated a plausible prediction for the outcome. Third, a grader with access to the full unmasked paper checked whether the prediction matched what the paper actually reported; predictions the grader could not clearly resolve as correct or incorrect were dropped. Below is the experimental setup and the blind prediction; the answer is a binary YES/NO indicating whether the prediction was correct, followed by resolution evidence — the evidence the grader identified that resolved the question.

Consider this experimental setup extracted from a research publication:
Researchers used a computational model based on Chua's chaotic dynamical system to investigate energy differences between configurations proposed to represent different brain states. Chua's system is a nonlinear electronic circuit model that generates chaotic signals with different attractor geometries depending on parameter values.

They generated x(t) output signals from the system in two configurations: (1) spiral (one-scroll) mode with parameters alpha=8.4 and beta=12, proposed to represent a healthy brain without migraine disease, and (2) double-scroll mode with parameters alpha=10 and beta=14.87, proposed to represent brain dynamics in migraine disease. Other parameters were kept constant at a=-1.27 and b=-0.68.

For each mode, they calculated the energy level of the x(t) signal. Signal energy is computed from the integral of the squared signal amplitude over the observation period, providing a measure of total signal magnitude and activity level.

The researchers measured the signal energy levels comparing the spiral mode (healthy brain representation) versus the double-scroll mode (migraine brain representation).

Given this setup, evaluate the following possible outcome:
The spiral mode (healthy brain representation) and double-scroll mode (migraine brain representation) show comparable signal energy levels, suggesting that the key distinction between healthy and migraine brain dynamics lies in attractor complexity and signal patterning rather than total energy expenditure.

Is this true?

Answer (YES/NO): NO